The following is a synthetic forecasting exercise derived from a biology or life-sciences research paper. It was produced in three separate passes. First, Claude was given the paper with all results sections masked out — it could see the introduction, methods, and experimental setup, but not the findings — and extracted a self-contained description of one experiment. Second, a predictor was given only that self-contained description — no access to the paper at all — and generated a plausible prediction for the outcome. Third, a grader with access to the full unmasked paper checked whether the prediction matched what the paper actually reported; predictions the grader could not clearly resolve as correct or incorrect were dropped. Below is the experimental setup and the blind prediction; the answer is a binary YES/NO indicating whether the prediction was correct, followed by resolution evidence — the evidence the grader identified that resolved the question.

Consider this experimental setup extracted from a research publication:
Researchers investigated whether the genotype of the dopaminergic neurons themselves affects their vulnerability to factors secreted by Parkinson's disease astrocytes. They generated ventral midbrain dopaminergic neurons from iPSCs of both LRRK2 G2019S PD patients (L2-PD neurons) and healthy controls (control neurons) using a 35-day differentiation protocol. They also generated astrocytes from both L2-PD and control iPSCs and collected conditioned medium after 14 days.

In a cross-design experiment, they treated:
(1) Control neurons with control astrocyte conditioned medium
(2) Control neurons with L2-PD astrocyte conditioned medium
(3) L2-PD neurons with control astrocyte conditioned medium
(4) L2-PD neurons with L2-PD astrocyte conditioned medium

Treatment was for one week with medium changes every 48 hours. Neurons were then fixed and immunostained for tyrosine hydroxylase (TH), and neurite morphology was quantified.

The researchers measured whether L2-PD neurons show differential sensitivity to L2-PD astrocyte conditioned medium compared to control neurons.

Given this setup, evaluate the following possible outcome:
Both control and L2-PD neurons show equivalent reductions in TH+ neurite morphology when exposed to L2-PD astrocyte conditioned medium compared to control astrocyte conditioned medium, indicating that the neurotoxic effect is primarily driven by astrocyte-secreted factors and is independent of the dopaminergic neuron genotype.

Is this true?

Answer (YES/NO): NO